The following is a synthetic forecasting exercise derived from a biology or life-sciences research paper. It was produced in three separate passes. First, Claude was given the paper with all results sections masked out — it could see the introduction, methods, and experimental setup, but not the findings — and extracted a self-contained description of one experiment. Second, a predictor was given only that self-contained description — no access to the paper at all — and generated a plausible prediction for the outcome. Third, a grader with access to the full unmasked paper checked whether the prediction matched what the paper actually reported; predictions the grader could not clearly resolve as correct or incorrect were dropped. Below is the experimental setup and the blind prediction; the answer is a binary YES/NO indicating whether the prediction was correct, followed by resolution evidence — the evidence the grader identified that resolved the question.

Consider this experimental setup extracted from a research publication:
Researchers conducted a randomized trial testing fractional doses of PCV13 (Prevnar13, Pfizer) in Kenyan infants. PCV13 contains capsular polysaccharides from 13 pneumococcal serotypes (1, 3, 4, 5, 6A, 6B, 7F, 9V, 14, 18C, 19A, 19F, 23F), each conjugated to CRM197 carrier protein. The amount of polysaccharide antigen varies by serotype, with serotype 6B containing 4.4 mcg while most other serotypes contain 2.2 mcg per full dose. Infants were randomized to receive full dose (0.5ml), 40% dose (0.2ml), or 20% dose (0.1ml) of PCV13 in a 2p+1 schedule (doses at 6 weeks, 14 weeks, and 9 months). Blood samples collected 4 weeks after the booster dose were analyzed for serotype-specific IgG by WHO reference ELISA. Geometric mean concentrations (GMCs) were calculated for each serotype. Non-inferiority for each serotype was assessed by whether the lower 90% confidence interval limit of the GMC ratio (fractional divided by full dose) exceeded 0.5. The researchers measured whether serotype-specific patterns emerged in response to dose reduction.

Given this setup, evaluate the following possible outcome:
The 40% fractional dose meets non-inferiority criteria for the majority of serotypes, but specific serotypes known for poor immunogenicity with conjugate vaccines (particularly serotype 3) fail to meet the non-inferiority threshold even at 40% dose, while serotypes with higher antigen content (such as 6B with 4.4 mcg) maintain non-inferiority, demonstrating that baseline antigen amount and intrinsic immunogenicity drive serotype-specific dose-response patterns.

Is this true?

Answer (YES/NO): NO